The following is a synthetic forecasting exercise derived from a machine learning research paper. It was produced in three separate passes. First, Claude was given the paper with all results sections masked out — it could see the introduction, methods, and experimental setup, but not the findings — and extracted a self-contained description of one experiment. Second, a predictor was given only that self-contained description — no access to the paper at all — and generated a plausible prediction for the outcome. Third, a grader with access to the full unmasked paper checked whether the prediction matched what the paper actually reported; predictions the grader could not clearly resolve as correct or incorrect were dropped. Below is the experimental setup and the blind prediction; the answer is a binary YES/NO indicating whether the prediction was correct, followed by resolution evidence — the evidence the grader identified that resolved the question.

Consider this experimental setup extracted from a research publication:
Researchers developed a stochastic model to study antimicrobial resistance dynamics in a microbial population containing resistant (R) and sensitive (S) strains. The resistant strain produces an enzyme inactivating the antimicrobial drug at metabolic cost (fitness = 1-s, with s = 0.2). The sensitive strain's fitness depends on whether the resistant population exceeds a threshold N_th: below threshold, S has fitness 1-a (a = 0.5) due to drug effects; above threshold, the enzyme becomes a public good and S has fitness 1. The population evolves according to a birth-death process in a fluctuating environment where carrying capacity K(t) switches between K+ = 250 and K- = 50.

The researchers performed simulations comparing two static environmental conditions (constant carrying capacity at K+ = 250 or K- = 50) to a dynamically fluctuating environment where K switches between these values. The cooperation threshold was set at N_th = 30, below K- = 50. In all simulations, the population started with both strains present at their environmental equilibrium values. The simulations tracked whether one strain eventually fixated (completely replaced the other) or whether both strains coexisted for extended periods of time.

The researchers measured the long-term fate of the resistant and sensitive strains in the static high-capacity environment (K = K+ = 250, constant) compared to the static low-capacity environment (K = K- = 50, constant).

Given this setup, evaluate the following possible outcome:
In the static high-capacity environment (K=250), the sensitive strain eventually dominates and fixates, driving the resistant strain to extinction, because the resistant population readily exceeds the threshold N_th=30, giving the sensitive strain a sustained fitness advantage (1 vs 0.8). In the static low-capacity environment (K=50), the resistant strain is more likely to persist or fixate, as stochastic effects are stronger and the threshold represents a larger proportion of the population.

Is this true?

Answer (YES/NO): NO